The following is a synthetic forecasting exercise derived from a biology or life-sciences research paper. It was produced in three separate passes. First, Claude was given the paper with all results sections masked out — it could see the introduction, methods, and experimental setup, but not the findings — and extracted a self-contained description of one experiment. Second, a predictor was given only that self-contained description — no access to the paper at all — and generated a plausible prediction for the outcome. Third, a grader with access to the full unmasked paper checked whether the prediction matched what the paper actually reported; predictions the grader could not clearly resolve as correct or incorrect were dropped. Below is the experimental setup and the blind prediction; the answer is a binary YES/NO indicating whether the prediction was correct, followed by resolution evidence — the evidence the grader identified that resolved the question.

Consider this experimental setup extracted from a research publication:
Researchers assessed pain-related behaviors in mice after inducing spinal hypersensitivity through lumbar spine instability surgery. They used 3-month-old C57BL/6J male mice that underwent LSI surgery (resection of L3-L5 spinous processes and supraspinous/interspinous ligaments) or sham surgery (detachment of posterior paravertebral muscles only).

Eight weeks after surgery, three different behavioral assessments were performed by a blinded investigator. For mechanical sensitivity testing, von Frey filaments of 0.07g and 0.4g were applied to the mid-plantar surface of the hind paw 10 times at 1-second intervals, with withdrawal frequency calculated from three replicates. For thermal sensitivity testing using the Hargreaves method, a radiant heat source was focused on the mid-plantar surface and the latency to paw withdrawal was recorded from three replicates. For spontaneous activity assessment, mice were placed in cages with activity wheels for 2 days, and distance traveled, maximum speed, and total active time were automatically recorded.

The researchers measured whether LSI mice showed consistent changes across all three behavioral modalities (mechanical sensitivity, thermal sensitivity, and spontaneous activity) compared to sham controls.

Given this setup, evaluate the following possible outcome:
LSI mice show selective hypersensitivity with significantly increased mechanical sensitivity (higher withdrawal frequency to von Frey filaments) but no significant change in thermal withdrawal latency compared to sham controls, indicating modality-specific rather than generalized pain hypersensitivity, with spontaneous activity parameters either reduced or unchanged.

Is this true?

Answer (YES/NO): NO